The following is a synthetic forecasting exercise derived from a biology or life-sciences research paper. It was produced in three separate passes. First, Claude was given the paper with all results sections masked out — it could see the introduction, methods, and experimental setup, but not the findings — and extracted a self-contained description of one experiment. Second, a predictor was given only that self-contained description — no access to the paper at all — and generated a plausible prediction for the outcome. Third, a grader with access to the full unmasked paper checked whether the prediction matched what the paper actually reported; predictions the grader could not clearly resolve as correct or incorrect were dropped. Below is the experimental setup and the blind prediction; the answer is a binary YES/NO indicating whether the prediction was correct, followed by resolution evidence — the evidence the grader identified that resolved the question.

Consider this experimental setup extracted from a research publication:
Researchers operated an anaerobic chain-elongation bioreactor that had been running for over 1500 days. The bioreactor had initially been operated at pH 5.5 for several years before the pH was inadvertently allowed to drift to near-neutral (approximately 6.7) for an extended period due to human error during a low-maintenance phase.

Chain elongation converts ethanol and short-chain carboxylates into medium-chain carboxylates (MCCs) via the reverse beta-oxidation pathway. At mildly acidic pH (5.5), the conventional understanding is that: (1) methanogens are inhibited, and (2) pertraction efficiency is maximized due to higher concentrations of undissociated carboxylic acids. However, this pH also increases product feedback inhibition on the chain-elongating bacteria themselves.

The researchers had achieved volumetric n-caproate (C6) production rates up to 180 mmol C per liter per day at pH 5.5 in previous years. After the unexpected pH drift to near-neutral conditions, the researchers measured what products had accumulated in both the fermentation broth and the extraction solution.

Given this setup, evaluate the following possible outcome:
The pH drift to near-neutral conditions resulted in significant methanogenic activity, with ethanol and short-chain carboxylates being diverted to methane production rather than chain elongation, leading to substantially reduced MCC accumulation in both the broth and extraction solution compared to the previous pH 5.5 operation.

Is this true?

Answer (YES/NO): NO